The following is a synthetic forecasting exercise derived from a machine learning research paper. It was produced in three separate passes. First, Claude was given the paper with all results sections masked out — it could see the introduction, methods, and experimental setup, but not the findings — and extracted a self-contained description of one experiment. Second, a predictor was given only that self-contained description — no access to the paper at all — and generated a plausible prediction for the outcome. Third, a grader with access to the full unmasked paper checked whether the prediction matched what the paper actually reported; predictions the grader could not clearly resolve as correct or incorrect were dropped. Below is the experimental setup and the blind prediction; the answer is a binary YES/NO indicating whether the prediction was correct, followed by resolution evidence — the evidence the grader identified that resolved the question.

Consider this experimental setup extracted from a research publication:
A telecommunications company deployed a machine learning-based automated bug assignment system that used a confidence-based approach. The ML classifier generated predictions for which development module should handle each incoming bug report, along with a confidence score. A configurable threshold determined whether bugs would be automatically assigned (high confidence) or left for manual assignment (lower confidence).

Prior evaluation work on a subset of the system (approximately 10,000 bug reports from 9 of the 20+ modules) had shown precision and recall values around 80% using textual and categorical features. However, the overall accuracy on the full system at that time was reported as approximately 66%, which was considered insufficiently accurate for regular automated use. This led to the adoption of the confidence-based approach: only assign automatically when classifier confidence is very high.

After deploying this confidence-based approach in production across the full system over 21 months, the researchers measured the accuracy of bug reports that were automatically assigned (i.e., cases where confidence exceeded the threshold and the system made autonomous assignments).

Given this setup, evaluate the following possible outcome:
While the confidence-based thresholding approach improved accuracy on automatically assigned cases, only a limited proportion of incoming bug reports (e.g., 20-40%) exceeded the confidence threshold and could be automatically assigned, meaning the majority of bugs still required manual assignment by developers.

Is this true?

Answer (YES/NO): YES